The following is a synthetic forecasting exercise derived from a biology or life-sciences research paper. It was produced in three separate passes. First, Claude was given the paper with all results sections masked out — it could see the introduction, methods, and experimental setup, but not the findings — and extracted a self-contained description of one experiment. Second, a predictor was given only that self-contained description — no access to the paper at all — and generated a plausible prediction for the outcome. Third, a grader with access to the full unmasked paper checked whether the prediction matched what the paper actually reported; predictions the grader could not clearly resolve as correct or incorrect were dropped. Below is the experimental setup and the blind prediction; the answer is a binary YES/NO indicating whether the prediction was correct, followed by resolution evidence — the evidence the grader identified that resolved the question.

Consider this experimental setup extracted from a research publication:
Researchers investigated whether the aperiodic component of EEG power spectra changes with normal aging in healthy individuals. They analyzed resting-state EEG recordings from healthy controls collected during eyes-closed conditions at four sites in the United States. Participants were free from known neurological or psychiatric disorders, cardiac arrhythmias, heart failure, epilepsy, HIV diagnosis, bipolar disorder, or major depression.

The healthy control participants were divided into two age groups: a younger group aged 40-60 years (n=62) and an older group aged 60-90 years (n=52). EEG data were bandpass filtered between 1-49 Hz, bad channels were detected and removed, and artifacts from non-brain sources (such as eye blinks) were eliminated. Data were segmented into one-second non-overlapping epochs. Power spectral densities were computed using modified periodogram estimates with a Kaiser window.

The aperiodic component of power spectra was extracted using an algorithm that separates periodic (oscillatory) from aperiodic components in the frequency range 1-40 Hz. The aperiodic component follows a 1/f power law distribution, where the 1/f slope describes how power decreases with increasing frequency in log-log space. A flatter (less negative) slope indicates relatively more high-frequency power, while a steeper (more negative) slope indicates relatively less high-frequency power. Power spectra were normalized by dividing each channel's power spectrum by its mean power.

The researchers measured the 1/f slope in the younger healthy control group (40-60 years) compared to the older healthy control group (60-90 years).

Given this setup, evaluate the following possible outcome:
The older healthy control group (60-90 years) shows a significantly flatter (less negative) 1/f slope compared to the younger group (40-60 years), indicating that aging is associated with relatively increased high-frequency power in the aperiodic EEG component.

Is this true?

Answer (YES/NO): YES